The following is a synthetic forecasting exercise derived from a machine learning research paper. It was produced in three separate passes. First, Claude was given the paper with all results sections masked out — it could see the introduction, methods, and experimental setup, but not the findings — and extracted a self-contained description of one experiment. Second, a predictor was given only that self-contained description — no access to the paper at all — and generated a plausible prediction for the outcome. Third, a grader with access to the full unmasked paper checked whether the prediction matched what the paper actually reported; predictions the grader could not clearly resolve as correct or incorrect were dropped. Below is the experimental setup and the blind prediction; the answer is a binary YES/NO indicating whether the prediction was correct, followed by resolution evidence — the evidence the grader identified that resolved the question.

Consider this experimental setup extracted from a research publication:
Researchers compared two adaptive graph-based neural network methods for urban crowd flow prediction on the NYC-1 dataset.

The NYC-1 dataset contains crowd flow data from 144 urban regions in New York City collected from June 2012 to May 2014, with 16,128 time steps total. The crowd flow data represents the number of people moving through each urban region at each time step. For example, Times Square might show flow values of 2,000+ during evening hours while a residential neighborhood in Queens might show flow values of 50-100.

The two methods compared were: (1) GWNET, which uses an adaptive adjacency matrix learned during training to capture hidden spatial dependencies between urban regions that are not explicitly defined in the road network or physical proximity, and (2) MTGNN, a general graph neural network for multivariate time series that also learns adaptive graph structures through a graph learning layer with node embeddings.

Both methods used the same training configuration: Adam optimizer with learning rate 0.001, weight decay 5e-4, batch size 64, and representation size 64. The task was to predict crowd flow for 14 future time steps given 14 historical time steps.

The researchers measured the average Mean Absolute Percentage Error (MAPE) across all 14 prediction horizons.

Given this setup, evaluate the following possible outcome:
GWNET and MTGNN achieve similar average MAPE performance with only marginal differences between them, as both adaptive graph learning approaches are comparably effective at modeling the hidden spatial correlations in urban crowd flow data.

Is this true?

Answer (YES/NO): NO